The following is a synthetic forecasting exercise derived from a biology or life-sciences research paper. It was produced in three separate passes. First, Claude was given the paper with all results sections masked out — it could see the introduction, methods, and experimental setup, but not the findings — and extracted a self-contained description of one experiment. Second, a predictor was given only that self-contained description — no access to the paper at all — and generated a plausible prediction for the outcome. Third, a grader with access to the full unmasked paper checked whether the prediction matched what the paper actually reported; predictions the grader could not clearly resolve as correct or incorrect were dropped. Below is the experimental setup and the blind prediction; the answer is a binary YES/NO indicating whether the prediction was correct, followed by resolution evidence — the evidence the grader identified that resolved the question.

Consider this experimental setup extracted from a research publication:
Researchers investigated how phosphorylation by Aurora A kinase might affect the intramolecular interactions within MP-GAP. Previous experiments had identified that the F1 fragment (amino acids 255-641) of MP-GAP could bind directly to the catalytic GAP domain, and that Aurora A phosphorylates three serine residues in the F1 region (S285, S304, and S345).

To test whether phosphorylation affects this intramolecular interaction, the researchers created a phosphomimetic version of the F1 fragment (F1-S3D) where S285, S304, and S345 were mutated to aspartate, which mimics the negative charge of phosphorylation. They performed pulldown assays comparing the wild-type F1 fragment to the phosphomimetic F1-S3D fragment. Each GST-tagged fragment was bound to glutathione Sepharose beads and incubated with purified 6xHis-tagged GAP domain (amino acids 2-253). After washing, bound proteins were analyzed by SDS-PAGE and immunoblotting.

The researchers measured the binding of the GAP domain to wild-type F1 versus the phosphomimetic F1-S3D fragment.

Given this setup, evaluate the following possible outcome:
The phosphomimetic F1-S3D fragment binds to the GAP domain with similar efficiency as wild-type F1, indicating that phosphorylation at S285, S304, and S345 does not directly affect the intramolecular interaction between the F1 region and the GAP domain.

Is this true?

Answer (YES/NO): YES